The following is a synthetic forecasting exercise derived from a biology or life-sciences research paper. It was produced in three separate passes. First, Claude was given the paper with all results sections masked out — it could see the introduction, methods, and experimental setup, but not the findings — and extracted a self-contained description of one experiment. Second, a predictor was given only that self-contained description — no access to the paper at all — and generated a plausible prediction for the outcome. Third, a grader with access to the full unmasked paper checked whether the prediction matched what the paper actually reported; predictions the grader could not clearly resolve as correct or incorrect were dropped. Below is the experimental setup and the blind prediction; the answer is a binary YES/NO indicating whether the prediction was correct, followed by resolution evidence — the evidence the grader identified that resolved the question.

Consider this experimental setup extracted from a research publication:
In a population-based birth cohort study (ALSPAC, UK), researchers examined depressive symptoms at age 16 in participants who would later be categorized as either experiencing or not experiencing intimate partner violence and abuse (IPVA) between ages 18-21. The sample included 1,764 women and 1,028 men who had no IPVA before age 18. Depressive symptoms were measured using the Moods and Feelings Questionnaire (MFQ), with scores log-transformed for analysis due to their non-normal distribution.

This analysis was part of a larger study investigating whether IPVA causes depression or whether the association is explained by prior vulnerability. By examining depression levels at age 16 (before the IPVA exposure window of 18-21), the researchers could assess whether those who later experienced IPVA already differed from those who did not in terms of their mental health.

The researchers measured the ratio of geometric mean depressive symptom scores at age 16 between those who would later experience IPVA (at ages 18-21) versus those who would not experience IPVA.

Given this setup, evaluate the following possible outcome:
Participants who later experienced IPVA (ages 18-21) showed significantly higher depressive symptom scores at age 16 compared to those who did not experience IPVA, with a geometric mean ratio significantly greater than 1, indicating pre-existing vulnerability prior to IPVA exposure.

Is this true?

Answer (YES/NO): YES